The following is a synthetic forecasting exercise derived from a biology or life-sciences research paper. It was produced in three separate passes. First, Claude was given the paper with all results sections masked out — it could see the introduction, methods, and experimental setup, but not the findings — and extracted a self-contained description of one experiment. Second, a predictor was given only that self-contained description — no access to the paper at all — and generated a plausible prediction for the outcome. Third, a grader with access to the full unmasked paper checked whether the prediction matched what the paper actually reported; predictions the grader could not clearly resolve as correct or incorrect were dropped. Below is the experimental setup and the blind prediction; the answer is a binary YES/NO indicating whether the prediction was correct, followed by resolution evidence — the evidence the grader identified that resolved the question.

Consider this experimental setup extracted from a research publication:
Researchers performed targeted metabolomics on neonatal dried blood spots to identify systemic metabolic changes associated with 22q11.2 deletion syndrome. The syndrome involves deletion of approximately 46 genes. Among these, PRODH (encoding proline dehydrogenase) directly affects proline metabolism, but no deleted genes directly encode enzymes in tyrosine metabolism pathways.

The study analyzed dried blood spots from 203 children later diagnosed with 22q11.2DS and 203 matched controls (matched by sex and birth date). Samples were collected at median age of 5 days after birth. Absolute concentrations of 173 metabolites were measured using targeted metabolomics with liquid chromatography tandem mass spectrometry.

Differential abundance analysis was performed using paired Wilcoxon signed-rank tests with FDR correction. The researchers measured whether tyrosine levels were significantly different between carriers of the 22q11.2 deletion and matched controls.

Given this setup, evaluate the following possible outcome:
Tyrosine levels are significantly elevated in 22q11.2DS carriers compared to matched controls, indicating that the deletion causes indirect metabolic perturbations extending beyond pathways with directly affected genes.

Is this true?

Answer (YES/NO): NO